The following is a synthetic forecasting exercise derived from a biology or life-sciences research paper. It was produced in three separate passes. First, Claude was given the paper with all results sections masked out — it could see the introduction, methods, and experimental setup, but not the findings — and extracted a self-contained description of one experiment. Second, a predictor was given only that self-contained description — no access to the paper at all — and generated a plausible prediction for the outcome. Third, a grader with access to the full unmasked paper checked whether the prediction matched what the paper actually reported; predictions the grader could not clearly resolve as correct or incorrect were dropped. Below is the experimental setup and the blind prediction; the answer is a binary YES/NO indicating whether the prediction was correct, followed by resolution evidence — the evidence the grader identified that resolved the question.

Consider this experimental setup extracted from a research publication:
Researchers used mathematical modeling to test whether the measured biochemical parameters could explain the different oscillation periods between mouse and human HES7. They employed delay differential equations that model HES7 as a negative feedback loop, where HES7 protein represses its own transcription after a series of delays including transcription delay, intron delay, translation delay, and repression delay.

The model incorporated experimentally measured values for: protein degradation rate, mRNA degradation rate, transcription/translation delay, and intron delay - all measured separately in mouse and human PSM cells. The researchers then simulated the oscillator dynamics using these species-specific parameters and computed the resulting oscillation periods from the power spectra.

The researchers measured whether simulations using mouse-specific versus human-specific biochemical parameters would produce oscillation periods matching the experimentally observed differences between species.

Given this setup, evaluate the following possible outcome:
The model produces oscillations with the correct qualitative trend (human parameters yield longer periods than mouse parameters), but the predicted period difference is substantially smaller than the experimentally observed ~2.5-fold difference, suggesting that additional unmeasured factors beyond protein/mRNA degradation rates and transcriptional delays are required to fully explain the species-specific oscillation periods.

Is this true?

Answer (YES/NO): NO